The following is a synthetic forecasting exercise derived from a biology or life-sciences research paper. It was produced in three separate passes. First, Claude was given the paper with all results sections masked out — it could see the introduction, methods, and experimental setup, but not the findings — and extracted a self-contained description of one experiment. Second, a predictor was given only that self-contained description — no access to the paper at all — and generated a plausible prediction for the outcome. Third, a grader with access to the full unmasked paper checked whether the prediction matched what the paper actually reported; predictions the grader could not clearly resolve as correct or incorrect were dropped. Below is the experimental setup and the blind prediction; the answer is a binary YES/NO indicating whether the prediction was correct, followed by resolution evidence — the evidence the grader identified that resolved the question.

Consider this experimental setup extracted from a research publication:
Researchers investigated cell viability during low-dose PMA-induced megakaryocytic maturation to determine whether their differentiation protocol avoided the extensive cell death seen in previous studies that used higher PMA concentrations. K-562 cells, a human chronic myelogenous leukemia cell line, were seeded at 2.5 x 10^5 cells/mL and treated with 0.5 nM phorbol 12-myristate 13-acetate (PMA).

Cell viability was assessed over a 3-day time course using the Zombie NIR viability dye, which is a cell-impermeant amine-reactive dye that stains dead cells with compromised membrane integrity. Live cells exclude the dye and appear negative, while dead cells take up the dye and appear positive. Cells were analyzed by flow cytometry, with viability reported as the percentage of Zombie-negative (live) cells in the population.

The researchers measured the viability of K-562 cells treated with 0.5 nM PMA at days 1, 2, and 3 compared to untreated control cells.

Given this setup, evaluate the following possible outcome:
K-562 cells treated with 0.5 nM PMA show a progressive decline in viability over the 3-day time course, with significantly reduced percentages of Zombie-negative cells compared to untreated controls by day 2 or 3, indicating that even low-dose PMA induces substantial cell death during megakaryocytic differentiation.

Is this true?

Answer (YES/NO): NO